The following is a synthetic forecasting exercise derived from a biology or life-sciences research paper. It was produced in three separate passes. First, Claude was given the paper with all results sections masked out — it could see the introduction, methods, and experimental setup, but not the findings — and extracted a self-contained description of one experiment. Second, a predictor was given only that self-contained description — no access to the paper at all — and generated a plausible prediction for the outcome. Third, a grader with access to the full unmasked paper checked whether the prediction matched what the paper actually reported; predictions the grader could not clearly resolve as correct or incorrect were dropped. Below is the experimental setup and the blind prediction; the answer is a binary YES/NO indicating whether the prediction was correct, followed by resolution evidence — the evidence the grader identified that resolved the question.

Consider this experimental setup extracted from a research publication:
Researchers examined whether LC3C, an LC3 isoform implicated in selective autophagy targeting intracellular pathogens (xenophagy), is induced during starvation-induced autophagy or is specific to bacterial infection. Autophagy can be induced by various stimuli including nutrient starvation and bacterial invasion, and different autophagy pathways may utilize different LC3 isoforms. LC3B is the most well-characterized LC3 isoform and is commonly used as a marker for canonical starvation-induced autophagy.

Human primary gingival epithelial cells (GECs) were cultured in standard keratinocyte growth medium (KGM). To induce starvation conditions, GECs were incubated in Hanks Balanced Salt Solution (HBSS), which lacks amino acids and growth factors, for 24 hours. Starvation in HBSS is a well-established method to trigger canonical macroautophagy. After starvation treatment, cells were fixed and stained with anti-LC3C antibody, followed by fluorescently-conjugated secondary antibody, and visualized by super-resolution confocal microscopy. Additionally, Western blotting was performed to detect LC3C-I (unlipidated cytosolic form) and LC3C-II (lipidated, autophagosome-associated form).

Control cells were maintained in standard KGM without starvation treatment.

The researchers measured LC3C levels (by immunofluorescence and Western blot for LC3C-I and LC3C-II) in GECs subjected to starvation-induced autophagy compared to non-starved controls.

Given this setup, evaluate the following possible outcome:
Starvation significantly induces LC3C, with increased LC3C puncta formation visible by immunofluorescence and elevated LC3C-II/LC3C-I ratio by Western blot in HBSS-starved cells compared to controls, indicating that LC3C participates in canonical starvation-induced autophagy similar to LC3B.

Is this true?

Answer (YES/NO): NO